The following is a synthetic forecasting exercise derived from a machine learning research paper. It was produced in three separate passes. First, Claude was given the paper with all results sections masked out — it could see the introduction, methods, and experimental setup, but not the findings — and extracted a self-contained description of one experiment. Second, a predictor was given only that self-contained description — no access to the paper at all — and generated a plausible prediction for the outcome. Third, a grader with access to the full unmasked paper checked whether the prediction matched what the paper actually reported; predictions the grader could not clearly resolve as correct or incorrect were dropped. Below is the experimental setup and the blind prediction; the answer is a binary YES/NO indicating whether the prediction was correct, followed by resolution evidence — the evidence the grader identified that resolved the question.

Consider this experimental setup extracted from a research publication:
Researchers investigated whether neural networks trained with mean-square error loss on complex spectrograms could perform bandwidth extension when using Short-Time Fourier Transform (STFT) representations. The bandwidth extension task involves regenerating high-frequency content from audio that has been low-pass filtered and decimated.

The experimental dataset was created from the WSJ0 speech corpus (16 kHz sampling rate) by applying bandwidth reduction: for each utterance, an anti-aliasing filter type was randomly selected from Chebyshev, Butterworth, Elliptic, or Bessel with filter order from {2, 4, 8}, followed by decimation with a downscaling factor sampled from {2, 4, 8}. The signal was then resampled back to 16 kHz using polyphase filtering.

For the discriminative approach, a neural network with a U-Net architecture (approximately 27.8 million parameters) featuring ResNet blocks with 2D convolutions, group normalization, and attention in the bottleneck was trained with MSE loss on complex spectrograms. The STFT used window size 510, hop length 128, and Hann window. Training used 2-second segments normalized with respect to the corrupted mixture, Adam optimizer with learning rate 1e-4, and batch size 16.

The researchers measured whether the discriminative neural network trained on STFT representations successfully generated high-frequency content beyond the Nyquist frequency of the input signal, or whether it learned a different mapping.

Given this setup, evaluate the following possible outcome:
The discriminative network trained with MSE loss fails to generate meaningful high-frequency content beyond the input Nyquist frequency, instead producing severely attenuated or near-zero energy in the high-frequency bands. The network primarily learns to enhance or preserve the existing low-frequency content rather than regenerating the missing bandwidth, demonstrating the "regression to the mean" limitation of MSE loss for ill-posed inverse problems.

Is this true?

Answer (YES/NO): YES